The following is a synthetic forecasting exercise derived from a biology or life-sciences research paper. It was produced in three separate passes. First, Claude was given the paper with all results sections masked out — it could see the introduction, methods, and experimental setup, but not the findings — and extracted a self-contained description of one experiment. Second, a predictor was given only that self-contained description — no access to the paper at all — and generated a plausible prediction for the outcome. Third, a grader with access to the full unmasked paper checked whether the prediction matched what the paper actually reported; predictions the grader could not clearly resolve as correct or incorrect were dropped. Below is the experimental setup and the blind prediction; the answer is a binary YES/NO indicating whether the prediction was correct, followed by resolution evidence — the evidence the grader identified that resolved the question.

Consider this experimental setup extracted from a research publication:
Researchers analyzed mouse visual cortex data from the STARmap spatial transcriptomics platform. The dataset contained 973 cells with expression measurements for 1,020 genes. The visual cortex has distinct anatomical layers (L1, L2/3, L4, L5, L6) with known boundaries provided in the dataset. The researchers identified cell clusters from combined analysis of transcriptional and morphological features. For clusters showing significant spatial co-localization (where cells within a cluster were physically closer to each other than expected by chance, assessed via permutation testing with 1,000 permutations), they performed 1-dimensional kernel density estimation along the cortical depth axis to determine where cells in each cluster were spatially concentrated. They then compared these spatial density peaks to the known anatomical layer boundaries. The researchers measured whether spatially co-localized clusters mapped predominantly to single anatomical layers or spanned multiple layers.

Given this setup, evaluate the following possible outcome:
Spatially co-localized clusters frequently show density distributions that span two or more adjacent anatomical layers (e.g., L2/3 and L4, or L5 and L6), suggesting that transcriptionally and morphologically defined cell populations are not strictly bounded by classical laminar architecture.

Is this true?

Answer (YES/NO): NO